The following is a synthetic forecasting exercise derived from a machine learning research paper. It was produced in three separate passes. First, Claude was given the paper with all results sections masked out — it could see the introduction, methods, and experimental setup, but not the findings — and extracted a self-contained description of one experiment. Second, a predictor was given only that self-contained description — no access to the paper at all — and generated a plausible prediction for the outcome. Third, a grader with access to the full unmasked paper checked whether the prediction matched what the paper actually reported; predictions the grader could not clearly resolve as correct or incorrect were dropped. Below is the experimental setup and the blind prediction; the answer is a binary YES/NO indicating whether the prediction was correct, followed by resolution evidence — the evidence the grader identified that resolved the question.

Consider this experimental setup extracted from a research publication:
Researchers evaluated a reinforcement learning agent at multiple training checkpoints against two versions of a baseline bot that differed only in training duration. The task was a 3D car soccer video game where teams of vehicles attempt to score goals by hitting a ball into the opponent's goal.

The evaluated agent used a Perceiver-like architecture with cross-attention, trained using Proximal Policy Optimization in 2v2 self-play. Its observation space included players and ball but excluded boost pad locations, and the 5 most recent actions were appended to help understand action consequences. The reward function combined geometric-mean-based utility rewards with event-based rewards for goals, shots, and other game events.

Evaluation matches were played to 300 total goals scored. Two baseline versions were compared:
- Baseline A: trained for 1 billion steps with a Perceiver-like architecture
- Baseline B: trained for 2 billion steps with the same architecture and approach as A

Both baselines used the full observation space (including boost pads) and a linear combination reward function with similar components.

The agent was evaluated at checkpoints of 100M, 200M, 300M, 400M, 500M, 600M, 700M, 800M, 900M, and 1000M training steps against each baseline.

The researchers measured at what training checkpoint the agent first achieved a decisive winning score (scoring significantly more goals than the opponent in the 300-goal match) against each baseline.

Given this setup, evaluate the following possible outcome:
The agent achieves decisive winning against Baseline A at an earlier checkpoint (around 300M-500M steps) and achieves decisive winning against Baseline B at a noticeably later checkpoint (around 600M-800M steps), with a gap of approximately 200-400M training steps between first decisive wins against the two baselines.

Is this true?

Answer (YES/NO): NO